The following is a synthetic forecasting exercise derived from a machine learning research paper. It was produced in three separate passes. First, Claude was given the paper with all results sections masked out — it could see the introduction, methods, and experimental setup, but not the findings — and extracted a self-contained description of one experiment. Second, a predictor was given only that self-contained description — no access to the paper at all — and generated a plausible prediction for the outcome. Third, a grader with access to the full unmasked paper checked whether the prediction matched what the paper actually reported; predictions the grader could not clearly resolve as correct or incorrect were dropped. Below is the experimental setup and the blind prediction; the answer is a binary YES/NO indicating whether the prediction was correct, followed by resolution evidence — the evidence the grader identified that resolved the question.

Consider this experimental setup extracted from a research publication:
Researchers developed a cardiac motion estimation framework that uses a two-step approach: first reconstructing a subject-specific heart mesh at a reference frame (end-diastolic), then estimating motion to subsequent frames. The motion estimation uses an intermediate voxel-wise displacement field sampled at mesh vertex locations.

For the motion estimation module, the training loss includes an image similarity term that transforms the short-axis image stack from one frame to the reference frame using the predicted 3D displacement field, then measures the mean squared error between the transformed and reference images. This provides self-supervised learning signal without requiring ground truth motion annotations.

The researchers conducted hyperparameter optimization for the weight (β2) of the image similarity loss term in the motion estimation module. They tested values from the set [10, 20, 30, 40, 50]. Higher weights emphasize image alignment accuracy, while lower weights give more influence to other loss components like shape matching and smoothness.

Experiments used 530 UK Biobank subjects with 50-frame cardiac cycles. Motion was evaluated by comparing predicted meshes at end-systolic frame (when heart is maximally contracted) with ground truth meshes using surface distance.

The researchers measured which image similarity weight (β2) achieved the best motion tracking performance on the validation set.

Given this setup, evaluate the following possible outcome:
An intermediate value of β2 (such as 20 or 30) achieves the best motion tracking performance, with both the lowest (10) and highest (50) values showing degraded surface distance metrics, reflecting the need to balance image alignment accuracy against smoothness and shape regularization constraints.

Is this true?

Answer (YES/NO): YES